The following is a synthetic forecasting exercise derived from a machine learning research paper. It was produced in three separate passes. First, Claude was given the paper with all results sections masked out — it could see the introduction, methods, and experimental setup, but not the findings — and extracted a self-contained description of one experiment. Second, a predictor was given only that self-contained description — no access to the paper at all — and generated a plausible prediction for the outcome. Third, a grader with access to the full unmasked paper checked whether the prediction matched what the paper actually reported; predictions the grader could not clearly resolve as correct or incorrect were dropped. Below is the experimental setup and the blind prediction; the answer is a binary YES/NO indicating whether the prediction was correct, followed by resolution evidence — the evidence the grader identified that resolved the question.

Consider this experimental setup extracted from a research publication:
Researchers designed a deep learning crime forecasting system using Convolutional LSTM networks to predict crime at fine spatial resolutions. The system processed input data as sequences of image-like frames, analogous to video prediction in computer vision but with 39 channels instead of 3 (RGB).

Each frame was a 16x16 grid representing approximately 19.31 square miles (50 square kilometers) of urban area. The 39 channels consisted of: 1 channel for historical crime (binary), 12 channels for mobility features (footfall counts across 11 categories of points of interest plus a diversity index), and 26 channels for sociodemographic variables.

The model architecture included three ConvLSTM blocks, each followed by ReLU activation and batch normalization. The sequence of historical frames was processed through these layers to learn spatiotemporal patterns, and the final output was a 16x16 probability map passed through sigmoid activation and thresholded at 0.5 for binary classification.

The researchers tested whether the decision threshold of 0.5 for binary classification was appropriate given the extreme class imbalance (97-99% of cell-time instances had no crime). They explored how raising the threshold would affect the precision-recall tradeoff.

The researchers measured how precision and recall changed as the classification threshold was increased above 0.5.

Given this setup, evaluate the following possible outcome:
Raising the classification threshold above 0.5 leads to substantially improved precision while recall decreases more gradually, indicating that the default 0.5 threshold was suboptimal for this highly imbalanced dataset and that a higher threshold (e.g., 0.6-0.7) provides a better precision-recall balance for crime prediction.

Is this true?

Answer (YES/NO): NO